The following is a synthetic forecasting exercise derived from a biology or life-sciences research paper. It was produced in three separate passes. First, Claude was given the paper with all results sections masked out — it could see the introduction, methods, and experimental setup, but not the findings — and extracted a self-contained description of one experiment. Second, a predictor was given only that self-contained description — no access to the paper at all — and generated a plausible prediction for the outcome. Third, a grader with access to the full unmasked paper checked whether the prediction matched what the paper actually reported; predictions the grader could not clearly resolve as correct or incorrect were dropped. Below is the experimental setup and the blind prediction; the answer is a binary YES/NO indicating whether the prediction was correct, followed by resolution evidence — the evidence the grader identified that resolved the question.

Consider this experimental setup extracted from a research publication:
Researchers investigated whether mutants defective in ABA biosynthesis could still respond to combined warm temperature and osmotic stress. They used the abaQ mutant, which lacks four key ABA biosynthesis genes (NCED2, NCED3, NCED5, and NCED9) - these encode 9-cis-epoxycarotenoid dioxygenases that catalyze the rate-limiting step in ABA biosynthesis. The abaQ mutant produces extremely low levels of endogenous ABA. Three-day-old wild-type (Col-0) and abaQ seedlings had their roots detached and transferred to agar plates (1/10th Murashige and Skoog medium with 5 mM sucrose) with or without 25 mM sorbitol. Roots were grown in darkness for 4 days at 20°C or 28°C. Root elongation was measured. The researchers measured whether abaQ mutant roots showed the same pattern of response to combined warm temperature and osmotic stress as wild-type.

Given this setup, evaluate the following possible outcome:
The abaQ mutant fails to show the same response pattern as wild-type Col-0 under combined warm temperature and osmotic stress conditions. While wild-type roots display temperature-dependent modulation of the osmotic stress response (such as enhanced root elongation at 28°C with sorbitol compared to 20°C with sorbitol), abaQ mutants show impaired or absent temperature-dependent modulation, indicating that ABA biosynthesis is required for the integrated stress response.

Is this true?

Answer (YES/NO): NO